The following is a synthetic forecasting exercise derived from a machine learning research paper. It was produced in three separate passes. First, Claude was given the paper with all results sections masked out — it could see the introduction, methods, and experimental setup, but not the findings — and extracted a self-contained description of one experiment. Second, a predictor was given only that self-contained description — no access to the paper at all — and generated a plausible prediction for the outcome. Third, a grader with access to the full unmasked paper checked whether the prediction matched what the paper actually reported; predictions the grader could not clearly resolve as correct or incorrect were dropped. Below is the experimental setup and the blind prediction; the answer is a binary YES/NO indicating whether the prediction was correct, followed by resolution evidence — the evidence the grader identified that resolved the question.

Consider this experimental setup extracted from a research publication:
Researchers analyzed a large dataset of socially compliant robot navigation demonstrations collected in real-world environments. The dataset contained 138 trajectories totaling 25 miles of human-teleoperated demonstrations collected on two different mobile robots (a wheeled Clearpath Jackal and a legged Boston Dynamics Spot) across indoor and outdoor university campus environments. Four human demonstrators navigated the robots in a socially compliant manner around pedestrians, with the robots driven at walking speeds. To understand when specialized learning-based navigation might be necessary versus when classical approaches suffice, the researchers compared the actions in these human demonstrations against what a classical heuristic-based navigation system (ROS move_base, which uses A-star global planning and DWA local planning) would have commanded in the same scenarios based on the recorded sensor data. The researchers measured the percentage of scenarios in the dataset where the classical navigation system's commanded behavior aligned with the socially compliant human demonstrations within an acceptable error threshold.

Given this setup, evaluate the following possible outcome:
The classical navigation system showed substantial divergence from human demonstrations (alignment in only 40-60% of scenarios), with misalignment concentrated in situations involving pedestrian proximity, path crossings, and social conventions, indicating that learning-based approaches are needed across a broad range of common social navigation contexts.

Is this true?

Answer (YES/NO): NO